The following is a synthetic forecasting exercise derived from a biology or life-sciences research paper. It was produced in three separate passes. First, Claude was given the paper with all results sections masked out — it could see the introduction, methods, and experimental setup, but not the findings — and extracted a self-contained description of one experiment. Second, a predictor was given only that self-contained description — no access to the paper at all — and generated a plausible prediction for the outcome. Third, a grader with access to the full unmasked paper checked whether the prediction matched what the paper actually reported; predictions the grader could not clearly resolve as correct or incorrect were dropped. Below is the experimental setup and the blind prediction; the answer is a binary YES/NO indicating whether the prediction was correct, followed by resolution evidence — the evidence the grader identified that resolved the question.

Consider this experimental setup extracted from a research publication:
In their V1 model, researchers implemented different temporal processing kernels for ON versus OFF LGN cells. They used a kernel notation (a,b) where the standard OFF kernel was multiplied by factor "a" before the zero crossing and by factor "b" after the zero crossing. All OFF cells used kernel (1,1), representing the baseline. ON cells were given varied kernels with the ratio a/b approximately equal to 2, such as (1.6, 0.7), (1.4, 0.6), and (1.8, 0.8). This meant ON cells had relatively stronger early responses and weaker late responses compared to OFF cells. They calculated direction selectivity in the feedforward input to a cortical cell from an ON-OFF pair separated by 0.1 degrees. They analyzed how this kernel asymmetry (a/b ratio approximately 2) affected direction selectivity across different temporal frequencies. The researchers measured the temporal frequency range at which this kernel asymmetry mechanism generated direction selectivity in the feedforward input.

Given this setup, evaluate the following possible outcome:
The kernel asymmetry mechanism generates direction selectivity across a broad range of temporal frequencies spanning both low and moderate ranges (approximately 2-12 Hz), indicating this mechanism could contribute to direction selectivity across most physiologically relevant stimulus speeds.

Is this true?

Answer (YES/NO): NO